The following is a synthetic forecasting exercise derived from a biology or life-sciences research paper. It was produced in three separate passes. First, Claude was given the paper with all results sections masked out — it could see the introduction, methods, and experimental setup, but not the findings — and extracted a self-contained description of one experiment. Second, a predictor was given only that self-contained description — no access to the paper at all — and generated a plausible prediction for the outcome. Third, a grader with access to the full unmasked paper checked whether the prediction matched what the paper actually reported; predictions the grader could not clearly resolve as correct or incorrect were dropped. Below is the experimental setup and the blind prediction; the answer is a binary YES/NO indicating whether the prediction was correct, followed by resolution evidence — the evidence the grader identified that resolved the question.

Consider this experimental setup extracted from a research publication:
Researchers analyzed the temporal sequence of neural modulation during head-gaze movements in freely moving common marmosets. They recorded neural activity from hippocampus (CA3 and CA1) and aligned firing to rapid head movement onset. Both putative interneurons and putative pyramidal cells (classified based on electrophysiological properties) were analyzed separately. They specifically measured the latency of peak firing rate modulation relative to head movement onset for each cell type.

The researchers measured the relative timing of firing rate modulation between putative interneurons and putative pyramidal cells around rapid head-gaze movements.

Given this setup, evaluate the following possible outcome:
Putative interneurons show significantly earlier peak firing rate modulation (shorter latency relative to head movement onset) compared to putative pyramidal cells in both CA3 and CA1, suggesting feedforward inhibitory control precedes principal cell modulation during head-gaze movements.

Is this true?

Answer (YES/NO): YES